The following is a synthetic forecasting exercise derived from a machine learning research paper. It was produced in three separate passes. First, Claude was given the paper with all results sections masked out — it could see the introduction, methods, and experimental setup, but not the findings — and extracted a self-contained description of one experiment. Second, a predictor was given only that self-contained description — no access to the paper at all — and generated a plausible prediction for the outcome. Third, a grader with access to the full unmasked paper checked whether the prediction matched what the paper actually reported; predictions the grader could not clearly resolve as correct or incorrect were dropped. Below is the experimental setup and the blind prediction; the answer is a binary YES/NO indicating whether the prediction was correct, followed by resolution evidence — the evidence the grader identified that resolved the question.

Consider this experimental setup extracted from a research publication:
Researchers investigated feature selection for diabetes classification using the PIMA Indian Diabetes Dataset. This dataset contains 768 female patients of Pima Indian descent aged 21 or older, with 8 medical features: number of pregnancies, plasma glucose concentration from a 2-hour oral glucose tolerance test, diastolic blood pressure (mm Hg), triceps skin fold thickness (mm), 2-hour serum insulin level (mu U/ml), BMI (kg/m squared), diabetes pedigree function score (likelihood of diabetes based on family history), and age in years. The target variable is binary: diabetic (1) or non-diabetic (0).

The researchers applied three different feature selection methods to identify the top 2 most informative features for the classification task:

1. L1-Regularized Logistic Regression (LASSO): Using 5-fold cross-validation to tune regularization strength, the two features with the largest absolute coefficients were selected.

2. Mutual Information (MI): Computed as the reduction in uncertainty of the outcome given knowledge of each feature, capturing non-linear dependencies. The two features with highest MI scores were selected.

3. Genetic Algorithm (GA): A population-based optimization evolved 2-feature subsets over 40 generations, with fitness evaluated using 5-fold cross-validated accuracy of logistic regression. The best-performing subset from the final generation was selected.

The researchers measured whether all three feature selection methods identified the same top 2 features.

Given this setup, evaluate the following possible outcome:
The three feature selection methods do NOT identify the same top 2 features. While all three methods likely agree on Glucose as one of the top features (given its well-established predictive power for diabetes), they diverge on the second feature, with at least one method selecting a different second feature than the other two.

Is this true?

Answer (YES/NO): NO